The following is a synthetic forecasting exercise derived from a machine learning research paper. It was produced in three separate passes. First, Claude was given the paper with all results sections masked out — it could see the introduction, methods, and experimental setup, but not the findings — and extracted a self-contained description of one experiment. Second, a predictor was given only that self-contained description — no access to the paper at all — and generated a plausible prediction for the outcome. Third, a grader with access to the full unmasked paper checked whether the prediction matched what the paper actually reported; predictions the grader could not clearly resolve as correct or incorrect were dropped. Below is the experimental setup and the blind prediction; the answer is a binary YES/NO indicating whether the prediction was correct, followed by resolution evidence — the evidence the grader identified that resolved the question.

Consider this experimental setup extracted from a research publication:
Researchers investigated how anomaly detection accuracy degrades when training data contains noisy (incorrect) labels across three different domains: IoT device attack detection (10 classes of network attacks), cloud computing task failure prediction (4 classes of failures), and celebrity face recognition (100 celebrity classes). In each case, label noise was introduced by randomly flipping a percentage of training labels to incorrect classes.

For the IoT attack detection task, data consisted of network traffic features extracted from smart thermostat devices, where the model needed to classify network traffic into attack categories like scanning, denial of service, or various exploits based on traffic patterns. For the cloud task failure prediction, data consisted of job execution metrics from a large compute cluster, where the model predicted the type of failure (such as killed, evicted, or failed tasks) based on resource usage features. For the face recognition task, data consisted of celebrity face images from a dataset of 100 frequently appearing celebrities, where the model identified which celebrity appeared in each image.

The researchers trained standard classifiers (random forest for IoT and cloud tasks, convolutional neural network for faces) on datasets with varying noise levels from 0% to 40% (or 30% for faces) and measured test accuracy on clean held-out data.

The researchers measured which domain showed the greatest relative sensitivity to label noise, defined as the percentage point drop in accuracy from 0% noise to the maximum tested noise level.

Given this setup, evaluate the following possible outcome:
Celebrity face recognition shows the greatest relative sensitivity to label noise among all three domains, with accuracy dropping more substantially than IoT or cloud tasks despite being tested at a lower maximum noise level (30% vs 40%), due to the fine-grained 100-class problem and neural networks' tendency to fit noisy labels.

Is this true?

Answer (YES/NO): YES